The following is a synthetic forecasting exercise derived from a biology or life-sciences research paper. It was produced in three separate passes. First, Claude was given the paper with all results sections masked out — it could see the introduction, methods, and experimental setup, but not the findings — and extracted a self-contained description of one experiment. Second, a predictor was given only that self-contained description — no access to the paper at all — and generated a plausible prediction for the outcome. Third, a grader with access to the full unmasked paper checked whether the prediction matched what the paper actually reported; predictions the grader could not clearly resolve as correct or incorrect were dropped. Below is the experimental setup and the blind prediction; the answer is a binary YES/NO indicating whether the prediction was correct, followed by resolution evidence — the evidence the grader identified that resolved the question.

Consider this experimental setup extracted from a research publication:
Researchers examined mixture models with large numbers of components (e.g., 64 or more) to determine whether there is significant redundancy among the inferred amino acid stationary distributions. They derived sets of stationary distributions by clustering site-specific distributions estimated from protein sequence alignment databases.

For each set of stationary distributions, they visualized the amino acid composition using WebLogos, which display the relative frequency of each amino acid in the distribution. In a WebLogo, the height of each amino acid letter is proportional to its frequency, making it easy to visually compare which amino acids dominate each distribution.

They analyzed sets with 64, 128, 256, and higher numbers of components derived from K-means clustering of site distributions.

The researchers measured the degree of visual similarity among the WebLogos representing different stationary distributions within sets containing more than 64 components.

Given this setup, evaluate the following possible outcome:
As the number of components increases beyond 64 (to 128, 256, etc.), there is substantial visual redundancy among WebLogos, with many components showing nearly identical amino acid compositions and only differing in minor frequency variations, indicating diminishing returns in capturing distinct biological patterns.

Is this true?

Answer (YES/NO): YES